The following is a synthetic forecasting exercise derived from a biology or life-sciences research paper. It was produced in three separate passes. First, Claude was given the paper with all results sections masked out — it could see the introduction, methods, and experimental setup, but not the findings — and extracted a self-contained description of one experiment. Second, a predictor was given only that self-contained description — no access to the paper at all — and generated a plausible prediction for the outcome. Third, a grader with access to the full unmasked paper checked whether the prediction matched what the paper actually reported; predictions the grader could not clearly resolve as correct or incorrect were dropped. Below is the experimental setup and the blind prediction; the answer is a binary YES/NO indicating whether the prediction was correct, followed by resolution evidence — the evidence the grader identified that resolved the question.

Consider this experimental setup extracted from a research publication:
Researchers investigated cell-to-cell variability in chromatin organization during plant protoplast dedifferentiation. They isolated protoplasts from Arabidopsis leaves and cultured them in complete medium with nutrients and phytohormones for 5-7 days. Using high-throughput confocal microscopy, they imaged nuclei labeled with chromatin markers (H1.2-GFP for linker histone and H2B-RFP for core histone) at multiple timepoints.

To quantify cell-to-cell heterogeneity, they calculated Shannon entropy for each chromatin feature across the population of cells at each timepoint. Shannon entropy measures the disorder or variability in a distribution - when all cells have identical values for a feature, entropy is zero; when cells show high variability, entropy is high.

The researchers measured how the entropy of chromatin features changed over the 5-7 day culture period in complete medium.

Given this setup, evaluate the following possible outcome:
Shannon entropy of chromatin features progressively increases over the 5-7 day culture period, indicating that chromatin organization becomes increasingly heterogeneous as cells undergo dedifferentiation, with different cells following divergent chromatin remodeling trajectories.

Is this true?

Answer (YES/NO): NO